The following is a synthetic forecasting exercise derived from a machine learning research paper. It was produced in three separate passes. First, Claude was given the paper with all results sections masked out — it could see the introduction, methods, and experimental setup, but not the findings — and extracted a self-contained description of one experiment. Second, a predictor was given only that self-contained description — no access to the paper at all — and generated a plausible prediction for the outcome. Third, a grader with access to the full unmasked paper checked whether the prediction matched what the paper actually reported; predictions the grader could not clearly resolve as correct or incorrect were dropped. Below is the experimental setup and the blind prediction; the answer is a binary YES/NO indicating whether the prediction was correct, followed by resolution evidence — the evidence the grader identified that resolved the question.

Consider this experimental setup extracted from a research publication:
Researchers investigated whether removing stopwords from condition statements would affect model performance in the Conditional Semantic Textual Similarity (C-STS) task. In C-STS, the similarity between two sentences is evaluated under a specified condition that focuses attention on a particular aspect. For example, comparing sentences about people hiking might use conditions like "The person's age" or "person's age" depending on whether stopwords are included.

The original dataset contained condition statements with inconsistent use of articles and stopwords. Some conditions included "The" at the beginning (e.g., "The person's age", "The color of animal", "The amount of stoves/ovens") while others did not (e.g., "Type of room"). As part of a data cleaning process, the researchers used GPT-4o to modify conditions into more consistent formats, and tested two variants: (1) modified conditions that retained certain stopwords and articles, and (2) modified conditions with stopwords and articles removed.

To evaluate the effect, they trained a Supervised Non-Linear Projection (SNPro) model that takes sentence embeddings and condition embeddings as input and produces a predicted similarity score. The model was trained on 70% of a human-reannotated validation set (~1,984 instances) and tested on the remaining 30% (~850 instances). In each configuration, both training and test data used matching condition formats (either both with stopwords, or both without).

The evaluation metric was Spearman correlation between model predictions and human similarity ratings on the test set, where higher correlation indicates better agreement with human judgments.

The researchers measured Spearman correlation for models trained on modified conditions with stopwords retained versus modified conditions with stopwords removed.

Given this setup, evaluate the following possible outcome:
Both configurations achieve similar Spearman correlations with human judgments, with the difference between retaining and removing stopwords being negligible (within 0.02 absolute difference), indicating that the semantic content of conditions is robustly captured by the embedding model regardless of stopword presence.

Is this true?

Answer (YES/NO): NO